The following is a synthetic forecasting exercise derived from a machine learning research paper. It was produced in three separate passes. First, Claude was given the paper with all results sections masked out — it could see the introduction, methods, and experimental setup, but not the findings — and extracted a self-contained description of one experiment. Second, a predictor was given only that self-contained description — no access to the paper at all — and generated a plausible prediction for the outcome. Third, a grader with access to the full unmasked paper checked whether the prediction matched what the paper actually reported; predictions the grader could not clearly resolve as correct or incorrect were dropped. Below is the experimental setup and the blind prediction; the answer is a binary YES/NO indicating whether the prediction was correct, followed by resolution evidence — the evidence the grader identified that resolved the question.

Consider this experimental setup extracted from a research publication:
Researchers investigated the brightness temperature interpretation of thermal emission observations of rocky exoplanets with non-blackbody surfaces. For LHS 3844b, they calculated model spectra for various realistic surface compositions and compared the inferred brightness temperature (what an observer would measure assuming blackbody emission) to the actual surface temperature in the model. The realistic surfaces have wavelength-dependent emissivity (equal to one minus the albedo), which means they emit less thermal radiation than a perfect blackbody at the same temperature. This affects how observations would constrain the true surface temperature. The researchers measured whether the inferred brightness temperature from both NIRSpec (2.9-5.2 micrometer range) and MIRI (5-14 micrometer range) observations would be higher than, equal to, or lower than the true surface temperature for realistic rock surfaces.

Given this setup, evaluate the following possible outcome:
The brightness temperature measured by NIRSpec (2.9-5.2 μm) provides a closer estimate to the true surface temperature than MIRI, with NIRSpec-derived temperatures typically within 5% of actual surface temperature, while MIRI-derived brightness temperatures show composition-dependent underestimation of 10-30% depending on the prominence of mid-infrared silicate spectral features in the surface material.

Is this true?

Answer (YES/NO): NO